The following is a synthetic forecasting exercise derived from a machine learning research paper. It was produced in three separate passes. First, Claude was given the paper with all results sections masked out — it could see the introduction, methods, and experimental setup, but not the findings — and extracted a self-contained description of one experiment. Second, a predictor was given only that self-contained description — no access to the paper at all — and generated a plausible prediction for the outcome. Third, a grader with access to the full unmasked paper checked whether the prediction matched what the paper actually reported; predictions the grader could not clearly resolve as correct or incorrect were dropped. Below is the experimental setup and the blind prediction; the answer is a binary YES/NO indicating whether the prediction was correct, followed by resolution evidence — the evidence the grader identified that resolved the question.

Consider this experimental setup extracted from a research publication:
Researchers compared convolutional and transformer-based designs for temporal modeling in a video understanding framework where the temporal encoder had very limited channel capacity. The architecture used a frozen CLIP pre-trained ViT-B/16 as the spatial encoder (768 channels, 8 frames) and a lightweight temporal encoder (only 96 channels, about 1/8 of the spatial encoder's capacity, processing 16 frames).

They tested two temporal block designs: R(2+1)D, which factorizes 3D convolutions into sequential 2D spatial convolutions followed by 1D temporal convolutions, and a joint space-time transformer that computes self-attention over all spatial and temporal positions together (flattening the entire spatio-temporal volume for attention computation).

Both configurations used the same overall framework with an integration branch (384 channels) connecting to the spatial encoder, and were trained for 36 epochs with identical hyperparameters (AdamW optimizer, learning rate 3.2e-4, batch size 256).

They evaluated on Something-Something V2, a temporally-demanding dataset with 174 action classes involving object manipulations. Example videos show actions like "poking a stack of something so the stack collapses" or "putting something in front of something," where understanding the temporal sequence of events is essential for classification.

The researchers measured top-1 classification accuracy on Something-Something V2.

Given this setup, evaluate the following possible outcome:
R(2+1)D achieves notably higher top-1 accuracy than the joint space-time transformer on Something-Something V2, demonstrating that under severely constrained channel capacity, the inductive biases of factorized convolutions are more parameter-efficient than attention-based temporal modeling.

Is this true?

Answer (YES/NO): YES